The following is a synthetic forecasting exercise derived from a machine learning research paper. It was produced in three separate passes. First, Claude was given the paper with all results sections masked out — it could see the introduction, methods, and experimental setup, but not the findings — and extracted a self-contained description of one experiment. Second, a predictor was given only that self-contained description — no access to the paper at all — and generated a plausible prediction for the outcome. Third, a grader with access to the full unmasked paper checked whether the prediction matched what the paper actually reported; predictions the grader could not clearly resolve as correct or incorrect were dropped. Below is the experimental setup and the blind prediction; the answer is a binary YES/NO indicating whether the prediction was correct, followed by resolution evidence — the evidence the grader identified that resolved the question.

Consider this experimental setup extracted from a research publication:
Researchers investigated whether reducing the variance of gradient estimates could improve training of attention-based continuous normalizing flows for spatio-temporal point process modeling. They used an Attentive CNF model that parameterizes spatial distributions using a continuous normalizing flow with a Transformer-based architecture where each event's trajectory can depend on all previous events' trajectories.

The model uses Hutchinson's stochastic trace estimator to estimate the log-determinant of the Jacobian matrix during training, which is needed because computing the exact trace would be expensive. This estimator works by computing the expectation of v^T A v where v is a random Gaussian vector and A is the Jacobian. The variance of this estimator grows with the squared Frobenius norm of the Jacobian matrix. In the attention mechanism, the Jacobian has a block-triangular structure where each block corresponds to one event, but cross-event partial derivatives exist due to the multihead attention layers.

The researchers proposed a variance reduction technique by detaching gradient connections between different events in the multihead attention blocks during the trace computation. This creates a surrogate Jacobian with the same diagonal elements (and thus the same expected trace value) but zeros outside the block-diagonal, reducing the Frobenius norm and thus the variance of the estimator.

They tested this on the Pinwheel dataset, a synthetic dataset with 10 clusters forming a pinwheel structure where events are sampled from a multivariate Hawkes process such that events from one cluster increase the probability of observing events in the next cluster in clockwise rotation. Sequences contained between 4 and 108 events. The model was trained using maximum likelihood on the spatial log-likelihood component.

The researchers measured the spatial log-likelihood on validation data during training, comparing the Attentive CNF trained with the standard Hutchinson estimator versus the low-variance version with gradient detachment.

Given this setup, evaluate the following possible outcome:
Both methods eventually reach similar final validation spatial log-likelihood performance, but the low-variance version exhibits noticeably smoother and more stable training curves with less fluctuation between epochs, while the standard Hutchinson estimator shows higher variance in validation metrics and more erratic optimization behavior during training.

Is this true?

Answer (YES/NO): NO